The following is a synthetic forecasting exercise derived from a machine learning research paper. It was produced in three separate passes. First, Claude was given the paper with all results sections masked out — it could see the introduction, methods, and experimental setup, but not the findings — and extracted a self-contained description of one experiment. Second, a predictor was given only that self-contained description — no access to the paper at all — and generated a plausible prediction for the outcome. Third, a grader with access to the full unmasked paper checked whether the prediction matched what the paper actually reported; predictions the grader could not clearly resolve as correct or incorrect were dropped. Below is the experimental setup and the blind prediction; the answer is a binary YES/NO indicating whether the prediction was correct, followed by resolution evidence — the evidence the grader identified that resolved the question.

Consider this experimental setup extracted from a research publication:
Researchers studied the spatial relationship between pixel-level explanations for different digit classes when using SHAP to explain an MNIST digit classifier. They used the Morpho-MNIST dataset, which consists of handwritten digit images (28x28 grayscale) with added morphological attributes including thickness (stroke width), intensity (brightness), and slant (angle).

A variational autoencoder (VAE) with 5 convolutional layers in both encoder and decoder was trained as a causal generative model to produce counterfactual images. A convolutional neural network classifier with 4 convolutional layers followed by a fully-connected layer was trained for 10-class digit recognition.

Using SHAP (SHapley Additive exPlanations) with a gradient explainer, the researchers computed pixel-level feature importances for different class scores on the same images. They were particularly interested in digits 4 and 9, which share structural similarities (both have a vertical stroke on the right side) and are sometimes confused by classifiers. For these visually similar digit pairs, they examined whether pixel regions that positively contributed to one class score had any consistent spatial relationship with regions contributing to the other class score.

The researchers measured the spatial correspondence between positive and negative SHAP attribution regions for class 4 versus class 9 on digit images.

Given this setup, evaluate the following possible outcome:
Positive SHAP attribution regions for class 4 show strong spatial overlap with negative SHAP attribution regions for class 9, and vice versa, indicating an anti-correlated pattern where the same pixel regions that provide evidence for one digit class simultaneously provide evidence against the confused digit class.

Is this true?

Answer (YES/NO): YES